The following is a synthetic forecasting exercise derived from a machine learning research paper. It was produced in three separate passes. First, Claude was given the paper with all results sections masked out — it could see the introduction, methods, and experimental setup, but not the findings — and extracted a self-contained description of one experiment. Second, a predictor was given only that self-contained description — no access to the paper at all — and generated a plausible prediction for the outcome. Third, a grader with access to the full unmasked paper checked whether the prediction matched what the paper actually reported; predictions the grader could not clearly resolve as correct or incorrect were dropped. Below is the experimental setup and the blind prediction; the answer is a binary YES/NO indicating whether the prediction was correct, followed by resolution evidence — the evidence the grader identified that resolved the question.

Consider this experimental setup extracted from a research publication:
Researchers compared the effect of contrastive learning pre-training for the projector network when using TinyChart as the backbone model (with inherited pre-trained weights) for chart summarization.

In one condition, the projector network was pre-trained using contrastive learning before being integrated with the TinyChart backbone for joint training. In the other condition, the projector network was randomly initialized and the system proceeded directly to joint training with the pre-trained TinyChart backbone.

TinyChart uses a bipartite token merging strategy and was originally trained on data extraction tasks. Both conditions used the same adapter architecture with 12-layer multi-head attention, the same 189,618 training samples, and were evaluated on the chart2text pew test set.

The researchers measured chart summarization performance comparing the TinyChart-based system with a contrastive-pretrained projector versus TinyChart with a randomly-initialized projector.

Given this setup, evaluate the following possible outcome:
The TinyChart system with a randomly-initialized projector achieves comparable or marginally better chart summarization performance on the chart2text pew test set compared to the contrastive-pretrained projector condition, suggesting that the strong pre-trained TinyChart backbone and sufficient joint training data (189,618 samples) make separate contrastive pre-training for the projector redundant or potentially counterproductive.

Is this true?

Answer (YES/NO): NO